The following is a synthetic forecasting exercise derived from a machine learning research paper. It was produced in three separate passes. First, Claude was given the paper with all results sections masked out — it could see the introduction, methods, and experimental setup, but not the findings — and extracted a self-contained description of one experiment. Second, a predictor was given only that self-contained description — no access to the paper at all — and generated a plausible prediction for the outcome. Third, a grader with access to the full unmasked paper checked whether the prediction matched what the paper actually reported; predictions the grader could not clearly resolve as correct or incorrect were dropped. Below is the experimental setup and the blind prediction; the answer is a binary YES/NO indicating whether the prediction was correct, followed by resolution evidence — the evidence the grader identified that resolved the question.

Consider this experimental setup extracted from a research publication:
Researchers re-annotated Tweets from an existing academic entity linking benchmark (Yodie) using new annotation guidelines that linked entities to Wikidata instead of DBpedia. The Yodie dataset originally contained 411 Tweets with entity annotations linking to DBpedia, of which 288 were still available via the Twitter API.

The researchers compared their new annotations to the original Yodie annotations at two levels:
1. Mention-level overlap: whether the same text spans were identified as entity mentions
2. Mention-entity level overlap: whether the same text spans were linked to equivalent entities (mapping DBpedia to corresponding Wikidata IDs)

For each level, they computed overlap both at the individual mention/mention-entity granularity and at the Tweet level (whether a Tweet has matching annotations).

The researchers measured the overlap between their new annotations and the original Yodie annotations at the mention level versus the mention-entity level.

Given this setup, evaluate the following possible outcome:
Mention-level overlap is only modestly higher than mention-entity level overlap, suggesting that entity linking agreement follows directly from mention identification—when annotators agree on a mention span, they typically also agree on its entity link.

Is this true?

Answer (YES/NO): YES